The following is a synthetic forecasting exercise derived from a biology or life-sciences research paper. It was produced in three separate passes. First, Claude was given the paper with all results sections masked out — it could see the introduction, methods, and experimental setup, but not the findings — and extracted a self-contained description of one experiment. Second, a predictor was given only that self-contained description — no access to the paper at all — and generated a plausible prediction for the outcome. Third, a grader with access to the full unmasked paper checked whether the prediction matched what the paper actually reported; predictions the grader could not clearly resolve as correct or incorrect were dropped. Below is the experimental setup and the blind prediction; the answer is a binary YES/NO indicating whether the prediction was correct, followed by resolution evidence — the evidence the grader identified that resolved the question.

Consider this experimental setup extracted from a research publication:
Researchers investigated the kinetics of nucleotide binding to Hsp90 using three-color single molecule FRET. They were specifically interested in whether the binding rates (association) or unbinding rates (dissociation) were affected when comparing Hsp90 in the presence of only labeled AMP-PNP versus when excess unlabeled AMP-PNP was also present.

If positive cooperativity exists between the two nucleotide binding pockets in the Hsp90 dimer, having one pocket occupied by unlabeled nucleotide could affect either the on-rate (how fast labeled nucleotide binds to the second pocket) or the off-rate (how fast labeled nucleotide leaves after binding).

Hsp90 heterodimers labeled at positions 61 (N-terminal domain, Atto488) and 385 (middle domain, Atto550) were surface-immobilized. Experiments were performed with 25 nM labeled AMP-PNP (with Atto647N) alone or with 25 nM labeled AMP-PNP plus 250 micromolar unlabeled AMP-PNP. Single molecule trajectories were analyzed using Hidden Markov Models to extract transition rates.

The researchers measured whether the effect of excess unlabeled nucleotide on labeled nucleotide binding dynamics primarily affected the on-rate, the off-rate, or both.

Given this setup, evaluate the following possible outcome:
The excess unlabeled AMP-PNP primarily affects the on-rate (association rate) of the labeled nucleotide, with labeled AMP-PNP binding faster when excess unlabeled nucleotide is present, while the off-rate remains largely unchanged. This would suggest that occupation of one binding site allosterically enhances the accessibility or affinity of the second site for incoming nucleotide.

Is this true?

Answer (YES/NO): NO